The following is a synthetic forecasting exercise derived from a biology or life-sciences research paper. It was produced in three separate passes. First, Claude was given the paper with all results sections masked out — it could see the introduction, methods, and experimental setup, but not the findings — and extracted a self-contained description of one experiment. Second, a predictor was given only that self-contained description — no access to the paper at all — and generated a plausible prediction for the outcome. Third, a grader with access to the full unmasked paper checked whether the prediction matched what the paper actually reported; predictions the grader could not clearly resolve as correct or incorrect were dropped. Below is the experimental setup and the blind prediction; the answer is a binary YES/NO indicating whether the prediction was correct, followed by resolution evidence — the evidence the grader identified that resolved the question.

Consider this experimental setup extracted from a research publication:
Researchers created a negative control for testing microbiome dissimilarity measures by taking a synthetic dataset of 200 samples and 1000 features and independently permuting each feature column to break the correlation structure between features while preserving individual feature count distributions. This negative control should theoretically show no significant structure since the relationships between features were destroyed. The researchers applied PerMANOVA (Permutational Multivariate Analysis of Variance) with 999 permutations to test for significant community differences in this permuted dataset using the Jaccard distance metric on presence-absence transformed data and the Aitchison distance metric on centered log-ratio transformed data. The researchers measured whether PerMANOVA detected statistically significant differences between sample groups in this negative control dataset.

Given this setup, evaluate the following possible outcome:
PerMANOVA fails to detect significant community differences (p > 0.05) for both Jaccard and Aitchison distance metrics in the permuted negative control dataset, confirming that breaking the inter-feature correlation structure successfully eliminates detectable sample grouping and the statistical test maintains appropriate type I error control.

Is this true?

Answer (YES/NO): NO